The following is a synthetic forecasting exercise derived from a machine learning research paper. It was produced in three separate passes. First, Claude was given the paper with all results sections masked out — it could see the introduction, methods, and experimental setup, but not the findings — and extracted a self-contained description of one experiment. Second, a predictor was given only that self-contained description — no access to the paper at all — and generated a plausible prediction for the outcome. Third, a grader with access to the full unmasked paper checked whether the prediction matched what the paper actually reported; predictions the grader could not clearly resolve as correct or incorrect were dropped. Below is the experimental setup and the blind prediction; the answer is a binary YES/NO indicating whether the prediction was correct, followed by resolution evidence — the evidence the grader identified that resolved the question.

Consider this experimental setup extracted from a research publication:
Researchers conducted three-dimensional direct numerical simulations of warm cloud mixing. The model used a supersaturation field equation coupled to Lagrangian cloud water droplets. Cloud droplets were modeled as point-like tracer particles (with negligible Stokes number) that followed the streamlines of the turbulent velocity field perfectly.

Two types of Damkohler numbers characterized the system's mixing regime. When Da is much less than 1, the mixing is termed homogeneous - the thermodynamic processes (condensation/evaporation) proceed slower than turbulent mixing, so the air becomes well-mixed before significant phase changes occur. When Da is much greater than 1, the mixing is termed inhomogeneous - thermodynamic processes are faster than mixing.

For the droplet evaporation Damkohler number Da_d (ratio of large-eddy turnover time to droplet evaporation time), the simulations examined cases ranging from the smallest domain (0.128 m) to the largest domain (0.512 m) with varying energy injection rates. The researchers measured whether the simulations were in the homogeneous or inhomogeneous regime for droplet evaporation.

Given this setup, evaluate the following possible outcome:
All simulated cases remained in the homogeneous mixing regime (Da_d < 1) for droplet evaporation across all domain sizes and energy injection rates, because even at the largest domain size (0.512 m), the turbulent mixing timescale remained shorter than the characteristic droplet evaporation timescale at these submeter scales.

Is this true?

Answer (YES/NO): YES